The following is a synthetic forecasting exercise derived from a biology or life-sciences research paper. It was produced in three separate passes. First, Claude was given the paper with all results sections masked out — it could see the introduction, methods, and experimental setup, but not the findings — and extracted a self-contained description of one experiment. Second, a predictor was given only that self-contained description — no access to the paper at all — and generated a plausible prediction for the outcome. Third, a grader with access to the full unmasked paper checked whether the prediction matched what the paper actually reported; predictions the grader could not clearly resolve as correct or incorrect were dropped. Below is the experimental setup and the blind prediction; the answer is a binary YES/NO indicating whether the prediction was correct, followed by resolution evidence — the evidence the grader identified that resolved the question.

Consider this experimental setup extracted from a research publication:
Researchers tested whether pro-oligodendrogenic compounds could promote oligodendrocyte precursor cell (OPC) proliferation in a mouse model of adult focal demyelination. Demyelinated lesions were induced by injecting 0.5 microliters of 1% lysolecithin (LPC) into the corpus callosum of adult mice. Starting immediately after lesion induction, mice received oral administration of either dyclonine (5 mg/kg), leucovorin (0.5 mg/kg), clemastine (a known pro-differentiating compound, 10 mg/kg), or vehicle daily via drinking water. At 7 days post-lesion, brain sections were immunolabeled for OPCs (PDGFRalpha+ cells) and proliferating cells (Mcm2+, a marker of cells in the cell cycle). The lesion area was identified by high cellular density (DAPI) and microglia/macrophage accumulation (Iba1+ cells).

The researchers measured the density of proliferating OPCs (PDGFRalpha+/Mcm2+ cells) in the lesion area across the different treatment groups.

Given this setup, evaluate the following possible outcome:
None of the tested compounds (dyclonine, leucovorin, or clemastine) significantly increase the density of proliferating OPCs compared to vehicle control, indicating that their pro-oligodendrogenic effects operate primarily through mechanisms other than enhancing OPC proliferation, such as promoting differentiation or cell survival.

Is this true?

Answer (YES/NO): NO